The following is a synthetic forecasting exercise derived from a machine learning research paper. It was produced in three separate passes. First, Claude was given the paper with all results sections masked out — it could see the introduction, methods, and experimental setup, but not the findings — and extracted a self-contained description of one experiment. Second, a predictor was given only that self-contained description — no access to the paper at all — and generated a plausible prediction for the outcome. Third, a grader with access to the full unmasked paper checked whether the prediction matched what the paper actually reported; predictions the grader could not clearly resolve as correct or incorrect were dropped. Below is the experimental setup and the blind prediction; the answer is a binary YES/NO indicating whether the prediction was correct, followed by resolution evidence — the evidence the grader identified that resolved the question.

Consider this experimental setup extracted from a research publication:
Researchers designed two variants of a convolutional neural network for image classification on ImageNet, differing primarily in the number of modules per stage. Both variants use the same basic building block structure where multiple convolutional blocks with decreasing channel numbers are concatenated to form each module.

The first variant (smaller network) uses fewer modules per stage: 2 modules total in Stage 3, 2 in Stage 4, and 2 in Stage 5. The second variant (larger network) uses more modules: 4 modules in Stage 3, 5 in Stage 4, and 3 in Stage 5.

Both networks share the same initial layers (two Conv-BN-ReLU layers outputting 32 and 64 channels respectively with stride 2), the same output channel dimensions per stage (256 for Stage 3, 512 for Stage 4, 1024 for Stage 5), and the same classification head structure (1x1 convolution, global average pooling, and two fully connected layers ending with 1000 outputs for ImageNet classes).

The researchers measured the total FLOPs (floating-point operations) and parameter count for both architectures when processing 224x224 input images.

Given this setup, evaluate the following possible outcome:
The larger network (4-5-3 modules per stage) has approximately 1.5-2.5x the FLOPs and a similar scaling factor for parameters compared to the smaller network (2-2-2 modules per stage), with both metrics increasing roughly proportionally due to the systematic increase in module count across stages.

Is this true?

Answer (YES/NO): NO